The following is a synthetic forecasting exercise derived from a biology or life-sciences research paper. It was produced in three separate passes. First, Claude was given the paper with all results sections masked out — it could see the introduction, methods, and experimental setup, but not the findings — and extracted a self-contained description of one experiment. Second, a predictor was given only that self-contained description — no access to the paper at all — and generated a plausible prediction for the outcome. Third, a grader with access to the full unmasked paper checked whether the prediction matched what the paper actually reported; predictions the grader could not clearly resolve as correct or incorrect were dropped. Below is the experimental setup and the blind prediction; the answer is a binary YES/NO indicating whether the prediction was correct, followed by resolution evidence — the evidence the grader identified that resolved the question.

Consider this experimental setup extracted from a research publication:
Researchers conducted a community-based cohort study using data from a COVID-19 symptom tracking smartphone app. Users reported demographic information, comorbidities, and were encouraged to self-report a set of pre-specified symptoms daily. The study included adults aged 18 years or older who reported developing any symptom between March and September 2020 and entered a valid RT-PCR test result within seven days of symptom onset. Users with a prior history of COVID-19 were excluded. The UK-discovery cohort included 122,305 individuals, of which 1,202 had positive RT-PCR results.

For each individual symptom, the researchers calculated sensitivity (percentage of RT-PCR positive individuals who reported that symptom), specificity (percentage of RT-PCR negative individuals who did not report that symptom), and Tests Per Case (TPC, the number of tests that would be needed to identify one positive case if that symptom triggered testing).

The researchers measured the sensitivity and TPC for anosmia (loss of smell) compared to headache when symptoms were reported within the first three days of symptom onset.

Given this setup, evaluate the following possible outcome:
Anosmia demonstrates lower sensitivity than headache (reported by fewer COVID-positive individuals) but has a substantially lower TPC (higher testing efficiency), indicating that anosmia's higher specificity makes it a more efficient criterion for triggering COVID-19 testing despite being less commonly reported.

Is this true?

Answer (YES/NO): YES